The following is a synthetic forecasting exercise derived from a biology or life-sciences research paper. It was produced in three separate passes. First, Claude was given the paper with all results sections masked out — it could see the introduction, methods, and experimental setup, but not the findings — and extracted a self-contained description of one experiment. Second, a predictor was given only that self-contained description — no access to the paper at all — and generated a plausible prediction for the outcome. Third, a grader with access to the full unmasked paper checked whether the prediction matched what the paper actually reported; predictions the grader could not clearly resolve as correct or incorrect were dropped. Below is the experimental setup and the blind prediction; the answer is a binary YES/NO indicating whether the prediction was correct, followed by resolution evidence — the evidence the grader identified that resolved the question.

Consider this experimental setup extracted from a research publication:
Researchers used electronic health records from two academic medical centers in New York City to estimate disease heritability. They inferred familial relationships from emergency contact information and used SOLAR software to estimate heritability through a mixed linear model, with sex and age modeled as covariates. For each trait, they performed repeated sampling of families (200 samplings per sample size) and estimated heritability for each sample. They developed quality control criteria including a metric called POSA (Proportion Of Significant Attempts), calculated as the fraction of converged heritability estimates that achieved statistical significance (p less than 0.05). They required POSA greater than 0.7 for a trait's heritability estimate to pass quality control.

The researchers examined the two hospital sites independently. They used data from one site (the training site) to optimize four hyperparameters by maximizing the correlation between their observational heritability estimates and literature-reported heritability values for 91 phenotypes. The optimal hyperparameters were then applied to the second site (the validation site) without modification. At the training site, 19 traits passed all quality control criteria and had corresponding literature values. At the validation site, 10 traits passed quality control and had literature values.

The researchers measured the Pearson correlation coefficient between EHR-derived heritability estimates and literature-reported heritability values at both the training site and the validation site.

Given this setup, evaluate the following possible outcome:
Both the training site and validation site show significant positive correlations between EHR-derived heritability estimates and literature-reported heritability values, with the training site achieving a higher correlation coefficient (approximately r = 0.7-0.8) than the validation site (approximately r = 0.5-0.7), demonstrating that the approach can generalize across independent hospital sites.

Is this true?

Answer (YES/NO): NO